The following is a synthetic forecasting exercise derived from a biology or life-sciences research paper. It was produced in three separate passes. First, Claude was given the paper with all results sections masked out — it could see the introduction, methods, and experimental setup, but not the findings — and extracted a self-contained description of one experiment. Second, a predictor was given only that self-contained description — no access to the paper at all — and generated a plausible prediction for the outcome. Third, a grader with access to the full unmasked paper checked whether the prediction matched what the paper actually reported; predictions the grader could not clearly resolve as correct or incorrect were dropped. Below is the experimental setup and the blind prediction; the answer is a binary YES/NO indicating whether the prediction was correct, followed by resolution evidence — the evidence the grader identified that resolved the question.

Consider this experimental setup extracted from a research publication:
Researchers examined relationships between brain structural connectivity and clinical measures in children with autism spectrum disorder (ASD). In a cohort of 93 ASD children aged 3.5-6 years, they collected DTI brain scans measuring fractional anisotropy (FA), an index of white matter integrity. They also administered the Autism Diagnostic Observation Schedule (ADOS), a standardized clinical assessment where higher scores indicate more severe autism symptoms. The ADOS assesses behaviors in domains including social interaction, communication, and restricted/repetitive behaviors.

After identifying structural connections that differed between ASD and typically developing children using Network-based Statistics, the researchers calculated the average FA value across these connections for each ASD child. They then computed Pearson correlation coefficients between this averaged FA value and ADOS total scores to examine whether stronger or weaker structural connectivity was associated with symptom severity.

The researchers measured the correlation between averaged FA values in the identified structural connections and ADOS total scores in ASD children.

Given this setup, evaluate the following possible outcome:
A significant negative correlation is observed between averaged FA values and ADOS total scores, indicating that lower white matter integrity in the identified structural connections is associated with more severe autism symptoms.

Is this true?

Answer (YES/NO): YES